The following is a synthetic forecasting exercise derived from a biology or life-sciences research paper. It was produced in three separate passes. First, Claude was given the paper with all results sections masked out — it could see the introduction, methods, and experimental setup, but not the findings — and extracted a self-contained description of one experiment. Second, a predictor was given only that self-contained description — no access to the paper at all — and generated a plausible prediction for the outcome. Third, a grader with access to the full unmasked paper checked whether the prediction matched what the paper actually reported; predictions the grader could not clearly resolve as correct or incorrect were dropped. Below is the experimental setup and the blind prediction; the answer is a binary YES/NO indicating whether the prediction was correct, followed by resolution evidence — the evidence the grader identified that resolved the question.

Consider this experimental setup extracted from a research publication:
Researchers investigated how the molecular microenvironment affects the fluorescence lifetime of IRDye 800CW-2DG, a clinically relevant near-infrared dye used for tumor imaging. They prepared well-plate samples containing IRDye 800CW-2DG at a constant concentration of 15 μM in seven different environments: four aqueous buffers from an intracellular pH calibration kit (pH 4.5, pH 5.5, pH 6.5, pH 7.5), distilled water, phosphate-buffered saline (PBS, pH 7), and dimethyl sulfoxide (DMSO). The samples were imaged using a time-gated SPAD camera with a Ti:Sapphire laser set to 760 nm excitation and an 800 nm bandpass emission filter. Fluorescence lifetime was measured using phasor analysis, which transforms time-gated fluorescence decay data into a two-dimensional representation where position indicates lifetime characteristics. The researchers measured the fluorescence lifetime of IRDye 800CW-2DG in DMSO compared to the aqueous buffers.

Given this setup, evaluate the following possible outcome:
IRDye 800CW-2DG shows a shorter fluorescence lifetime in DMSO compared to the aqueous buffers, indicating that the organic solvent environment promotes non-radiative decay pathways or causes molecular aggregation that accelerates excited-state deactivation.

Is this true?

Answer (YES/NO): NO